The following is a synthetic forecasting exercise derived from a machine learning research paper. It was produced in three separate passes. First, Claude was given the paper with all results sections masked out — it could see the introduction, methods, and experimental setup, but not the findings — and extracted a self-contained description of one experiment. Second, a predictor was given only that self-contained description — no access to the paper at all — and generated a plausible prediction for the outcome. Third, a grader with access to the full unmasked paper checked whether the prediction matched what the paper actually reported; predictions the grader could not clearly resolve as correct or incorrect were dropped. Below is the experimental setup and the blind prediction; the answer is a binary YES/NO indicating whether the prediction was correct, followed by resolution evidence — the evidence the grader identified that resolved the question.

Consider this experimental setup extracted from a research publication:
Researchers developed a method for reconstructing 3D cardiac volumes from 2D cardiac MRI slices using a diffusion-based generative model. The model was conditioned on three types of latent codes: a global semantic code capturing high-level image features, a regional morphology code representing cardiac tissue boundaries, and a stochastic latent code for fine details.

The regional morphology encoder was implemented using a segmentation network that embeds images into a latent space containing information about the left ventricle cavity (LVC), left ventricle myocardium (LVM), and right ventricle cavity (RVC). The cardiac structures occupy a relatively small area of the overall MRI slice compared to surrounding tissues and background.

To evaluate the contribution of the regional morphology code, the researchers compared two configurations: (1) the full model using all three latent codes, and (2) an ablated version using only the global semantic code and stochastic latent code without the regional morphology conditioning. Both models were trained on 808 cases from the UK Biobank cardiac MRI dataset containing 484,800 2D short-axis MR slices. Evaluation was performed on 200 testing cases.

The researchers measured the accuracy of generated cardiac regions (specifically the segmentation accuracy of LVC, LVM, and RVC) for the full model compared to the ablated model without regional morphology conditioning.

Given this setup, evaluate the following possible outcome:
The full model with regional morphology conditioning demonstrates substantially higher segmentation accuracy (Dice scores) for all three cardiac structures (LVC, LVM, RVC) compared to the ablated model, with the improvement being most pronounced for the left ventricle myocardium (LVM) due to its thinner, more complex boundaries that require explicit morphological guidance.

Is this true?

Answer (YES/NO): YES